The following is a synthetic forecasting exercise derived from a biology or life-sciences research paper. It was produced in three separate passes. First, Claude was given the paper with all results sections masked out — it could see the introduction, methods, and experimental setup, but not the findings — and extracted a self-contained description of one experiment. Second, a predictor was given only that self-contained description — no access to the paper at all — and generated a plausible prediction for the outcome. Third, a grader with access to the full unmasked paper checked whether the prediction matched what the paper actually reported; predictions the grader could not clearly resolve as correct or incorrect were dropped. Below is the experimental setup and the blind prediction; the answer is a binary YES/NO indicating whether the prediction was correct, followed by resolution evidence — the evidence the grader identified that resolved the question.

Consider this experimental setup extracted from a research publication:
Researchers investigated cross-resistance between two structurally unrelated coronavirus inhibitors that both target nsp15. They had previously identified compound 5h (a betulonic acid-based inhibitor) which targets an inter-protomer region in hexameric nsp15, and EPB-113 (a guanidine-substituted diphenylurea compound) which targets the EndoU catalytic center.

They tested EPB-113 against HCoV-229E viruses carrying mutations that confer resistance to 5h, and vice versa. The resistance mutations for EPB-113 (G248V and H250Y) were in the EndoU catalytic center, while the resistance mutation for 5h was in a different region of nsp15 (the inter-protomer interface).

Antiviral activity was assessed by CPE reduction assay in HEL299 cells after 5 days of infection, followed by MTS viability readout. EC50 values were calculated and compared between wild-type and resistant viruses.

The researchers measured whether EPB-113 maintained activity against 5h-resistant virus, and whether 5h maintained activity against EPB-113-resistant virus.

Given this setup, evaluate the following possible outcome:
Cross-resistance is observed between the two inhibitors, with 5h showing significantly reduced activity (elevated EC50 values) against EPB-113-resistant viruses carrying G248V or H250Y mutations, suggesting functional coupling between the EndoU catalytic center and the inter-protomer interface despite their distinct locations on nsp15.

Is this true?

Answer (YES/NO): NO